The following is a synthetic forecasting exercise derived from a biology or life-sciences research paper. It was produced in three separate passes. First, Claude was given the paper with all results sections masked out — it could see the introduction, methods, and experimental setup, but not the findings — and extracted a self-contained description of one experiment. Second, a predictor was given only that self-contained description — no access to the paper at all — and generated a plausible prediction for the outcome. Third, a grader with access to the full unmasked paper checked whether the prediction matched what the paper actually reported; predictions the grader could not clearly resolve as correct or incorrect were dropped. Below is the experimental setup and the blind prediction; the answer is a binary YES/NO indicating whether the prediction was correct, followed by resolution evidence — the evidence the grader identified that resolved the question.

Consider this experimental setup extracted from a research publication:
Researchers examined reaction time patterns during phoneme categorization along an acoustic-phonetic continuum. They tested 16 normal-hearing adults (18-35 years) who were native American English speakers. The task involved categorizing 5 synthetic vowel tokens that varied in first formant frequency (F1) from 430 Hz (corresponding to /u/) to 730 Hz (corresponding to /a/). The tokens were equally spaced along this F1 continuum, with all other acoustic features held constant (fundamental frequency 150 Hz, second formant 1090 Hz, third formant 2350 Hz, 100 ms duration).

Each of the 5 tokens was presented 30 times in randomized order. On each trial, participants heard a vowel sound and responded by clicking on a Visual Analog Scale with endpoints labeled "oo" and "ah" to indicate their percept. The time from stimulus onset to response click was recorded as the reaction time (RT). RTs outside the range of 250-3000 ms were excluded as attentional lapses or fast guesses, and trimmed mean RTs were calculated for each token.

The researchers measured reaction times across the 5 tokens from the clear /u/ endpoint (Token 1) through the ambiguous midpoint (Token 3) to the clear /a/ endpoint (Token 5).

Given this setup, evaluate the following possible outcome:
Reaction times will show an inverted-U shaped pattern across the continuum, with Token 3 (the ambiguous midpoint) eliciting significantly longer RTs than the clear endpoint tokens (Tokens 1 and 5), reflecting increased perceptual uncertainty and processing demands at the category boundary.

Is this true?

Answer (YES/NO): YES